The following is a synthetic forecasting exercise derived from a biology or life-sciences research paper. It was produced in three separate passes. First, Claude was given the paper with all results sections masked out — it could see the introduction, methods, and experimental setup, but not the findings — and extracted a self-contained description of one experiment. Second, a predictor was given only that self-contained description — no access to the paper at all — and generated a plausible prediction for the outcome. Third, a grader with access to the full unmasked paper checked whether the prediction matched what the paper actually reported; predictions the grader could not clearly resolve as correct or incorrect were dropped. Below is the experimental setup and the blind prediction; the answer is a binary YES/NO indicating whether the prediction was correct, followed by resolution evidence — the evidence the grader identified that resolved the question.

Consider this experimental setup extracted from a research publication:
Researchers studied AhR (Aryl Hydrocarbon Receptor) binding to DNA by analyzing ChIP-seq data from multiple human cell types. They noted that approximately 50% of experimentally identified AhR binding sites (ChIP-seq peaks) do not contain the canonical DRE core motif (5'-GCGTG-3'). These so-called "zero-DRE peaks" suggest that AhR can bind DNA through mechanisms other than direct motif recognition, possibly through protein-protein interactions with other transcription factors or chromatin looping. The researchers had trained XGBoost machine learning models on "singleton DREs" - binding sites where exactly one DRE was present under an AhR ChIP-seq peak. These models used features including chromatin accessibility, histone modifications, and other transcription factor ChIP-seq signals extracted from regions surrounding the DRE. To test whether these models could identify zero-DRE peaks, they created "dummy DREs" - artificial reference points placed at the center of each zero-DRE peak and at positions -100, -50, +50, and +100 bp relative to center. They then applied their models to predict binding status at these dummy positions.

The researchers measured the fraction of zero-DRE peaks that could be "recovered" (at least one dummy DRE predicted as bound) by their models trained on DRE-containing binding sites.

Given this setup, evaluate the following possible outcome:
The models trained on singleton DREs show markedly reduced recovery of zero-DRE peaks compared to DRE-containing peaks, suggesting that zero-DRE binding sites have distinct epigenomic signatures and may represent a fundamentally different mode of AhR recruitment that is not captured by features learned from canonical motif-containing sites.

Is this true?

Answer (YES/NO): NO